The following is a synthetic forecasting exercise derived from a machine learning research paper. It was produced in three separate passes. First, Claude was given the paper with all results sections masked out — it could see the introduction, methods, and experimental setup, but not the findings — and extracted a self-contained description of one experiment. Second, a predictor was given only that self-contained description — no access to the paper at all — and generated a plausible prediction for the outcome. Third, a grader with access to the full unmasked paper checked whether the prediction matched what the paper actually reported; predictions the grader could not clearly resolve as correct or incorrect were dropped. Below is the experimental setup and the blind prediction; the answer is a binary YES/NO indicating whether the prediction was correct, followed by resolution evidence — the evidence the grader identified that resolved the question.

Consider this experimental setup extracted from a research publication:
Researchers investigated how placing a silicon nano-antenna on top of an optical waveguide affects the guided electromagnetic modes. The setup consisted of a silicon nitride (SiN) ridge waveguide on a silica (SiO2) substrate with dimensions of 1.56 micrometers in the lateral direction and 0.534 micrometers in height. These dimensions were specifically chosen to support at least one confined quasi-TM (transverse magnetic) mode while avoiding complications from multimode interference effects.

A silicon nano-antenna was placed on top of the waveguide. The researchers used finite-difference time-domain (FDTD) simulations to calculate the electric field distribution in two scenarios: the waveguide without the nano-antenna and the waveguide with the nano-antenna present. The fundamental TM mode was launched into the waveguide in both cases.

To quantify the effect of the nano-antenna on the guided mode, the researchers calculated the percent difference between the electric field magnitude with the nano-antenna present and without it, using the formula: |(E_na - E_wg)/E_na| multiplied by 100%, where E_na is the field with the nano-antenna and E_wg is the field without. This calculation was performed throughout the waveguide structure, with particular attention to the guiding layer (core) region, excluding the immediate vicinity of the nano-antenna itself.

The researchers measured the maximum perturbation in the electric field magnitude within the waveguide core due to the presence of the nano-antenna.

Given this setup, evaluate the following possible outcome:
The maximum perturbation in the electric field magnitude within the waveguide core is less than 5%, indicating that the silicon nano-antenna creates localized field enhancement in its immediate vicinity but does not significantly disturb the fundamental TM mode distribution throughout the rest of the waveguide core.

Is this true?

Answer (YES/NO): NO